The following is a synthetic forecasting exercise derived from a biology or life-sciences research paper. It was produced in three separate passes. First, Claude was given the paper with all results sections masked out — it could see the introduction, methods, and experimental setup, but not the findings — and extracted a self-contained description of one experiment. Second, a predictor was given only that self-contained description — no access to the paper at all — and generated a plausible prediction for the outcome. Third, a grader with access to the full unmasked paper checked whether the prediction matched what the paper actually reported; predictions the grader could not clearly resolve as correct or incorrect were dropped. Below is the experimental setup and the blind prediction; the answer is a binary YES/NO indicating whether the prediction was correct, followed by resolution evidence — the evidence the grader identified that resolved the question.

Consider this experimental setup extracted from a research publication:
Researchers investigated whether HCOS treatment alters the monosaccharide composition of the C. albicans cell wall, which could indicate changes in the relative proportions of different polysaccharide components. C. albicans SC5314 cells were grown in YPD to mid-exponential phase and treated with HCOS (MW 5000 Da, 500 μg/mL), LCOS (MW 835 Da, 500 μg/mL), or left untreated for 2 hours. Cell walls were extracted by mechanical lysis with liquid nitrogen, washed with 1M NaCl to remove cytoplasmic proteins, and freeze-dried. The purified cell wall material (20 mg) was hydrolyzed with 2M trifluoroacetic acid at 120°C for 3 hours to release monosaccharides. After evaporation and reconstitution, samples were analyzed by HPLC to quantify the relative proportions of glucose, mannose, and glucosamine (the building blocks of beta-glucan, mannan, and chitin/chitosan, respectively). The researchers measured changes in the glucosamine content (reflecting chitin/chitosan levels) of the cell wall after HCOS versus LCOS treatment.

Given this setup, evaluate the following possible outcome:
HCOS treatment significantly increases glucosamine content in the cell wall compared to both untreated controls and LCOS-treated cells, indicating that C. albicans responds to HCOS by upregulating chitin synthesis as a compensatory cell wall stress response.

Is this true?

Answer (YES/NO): NO